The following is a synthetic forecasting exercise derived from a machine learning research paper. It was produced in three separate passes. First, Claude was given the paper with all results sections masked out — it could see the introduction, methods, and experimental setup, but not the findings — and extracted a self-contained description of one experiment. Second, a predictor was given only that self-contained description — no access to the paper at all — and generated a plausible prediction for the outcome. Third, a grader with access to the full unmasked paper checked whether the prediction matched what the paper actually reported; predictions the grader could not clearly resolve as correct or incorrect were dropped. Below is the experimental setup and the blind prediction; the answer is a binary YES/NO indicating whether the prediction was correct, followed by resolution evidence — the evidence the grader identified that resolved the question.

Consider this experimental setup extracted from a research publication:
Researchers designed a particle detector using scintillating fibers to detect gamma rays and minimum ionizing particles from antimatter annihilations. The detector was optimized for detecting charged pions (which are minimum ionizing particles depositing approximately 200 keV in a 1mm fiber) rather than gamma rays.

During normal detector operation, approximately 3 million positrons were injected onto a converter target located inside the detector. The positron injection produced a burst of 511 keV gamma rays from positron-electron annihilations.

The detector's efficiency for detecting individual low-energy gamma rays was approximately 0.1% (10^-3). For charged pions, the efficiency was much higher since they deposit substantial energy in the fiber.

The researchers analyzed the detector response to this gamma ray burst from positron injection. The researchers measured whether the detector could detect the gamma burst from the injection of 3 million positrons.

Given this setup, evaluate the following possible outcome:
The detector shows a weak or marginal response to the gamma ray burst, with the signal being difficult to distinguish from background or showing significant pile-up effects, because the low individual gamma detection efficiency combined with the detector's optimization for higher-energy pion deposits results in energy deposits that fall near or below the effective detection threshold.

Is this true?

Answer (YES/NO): NO